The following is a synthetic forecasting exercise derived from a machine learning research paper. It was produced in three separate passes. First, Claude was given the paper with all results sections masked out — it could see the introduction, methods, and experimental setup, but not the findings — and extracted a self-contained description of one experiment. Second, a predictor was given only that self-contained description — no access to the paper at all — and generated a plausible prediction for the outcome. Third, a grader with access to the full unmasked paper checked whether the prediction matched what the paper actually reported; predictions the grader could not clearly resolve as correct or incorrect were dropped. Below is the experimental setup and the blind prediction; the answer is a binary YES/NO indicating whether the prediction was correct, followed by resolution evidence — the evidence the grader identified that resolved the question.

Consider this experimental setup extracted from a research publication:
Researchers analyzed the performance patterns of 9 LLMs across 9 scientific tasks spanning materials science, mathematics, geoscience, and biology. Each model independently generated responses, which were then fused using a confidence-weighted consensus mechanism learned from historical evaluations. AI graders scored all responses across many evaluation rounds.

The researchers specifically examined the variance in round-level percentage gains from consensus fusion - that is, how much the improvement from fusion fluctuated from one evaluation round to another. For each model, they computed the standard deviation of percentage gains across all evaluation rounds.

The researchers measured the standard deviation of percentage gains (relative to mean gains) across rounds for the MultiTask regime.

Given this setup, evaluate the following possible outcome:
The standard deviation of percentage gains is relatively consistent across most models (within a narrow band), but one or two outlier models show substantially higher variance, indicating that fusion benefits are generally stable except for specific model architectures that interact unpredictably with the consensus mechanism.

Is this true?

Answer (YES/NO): NO